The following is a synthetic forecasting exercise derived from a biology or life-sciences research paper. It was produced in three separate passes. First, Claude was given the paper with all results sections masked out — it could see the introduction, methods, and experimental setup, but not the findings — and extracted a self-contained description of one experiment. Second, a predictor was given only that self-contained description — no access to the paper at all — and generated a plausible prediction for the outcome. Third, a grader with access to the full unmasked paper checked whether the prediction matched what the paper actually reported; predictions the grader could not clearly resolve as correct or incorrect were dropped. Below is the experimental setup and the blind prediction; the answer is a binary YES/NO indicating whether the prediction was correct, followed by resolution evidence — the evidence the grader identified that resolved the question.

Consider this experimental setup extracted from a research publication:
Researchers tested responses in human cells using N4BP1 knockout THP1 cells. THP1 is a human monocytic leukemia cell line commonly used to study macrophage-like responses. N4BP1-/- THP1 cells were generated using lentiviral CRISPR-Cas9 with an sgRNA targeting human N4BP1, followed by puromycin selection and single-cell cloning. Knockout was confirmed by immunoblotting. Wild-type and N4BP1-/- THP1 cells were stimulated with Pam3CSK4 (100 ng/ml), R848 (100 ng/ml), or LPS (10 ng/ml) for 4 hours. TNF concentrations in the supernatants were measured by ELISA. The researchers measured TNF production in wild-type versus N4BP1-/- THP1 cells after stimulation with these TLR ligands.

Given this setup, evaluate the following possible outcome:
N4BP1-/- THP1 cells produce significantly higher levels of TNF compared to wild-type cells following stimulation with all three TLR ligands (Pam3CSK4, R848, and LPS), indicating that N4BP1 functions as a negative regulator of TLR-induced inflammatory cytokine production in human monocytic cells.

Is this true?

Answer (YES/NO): NO